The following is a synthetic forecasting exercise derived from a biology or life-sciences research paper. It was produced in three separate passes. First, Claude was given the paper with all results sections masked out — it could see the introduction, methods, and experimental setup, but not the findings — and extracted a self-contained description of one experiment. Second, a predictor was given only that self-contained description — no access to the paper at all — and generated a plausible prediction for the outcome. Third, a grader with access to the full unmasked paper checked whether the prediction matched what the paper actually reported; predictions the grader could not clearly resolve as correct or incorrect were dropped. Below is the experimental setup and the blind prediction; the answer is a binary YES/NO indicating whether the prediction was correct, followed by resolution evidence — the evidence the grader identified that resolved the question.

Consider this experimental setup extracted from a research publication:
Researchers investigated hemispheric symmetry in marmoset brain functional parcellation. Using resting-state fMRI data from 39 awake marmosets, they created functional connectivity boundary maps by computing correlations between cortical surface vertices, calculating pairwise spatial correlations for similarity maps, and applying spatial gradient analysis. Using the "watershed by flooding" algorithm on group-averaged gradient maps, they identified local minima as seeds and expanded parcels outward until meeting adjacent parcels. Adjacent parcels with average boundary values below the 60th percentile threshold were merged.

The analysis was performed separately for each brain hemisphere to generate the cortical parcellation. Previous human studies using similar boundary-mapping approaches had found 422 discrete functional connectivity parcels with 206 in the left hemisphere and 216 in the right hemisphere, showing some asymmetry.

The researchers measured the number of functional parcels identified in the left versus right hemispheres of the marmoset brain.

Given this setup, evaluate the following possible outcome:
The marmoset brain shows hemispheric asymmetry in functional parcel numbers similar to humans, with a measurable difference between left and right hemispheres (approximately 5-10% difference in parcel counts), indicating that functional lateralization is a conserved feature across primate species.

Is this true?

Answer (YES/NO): NO